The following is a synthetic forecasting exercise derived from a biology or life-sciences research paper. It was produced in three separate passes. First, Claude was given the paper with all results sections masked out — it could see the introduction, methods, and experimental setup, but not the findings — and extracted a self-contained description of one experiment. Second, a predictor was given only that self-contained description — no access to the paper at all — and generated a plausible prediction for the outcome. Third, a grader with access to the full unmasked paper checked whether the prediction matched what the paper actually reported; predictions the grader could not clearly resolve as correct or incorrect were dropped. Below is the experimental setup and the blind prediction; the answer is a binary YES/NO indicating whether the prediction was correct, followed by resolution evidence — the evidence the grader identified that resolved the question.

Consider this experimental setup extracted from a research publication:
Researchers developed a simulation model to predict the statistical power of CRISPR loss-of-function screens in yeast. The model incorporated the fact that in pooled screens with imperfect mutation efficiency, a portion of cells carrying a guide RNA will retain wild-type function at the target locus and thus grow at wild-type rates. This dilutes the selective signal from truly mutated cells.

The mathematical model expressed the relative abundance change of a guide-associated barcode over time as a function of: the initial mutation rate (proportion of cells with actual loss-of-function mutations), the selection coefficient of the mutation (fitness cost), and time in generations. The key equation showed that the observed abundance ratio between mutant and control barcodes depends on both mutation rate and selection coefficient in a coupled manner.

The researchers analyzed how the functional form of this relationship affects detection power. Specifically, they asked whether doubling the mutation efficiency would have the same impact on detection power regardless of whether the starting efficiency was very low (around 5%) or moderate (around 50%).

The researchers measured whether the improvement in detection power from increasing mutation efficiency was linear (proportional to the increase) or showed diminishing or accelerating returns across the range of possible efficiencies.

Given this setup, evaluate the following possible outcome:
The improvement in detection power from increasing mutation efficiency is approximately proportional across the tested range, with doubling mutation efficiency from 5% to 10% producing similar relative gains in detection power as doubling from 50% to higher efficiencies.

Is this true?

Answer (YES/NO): NO